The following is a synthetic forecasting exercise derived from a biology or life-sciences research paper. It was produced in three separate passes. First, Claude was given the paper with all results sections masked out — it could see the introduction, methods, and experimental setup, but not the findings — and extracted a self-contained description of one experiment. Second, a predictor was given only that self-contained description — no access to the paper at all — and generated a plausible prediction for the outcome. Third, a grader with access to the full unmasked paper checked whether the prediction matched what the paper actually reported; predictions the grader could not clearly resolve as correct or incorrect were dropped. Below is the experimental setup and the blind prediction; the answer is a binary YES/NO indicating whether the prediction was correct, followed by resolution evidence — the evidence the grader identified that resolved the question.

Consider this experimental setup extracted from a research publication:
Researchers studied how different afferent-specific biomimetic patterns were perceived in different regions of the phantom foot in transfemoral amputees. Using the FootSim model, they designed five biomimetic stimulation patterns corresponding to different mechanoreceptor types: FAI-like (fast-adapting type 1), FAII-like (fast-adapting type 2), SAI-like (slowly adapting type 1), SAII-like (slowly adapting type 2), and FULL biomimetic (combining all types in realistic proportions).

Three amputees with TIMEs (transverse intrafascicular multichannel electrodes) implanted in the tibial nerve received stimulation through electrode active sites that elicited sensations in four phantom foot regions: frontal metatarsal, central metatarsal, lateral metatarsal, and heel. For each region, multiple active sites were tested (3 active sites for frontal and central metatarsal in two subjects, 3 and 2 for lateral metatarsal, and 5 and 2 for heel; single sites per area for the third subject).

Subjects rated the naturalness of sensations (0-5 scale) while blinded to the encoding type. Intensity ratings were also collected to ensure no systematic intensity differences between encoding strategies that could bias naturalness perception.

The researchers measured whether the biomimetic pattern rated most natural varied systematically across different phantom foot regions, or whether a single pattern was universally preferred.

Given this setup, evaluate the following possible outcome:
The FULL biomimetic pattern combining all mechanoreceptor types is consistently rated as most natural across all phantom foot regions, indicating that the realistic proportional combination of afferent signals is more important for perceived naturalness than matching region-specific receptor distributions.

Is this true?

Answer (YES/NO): NO